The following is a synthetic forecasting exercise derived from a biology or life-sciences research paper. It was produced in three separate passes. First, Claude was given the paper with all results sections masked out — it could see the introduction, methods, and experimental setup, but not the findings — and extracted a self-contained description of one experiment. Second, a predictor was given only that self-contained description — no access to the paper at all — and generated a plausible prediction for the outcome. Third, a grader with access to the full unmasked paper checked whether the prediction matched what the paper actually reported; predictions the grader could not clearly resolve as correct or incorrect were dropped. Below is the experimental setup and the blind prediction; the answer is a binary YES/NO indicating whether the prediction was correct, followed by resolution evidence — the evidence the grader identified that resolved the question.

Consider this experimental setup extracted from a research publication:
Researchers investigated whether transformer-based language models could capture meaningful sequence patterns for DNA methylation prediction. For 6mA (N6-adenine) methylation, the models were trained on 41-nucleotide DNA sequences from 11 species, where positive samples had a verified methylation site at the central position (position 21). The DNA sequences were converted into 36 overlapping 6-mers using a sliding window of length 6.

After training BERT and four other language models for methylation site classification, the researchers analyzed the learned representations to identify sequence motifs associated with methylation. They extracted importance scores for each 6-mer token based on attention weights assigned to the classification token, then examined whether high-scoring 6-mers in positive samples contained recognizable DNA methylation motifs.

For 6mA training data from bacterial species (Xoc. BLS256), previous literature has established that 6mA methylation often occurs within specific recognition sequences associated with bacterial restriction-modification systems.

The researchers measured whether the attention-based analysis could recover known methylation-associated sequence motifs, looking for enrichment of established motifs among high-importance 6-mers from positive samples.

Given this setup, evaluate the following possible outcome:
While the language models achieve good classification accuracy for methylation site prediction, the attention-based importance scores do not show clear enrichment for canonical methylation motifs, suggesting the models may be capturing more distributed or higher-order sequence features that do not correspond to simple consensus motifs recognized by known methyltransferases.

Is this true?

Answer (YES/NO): NO